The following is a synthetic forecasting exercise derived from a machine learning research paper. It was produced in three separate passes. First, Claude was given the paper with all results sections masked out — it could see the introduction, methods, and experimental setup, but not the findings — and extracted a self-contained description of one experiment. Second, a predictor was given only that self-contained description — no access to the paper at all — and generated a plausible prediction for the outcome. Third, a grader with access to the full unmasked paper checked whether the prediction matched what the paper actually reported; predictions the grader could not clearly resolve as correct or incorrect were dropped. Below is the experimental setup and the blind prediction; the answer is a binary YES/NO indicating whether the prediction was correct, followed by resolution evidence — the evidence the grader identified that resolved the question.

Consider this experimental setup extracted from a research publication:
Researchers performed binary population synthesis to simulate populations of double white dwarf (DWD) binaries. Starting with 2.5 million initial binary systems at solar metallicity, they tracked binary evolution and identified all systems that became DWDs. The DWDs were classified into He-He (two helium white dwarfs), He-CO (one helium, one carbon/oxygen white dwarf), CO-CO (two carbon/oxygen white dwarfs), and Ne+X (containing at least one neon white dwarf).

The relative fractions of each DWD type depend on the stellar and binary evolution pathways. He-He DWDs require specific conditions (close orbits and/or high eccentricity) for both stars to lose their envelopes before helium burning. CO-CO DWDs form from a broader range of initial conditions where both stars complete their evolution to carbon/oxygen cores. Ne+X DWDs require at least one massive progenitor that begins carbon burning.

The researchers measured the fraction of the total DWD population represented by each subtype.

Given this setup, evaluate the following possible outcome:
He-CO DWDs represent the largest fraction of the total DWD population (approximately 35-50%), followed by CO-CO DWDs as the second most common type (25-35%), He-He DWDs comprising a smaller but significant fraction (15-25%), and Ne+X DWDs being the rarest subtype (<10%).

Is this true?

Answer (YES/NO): NO